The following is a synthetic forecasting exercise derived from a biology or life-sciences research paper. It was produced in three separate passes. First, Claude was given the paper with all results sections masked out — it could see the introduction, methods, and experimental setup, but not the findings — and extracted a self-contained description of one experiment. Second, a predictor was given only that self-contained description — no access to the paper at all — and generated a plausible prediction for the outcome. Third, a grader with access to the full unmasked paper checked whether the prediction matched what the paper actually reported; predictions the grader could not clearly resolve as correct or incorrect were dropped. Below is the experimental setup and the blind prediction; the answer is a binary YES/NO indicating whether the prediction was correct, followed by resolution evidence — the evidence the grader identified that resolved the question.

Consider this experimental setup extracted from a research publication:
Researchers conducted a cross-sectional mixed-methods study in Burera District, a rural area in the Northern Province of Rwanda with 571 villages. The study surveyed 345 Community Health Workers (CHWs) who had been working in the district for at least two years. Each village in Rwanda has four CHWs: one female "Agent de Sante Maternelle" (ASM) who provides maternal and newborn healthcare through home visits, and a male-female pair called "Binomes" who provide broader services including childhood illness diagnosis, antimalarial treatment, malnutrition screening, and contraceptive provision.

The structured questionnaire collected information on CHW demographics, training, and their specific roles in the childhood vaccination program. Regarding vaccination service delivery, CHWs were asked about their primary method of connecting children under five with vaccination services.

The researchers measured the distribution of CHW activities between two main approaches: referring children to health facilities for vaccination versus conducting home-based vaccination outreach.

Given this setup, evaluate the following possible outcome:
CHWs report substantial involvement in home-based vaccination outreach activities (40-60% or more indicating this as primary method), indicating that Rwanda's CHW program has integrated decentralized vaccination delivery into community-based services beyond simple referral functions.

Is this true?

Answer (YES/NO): YES